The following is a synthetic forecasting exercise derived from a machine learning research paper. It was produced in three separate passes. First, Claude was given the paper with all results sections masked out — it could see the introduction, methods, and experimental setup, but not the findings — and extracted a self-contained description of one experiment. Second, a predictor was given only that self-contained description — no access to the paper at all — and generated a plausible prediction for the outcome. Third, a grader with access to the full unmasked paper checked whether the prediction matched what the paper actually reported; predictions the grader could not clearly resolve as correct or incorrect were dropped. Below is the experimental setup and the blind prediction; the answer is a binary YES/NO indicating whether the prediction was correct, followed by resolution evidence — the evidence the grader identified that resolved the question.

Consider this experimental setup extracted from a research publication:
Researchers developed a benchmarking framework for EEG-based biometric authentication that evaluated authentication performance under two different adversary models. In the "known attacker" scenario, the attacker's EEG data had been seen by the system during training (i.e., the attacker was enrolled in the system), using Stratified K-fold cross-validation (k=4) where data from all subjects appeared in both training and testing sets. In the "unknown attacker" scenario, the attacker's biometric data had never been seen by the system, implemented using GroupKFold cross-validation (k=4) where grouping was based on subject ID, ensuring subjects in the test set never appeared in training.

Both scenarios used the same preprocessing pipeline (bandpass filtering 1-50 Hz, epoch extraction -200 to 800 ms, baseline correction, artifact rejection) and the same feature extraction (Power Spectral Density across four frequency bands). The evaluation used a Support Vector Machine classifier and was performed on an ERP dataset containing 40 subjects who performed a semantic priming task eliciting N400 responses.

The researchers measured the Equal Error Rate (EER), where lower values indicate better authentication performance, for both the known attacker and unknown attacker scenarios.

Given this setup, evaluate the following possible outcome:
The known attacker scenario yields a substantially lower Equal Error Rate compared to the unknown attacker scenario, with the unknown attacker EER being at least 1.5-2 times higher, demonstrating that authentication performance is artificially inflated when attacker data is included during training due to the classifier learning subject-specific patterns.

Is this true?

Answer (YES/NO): YES